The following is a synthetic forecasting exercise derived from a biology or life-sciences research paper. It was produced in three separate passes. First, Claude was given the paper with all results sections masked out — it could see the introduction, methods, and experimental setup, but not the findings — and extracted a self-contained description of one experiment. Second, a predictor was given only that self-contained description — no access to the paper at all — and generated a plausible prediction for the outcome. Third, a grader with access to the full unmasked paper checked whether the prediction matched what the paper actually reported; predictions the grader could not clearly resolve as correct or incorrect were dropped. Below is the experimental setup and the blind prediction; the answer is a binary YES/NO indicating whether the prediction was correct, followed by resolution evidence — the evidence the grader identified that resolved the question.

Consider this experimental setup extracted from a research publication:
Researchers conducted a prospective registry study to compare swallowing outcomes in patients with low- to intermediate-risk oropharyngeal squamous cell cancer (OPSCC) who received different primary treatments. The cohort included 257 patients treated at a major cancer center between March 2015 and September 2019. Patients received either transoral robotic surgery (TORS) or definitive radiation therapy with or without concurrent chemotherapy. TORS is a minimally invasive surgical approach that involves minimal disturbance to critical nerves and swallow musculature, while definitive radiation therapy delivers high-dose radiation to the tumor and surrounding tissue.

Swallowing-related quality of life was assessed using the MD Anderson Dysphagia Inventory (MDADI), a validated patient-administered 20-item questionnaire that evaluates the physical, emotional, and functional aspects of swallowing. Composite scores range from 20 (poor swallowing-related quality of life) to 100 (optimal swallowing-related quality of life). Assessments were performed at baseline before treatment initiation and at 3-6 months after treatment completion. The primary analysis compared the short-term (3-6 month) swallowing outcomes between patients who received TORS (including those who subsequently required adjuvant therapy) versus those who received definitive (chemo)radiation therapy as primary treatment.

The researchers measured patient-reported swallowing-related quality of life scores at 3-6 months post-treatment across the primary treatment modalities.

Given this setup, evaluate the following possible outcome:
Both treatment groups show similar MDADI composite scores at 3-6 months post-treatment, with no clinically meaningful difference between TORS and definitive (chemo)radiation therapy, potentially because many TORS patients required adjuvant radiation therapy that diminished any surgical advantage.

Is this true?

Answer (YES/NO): NO